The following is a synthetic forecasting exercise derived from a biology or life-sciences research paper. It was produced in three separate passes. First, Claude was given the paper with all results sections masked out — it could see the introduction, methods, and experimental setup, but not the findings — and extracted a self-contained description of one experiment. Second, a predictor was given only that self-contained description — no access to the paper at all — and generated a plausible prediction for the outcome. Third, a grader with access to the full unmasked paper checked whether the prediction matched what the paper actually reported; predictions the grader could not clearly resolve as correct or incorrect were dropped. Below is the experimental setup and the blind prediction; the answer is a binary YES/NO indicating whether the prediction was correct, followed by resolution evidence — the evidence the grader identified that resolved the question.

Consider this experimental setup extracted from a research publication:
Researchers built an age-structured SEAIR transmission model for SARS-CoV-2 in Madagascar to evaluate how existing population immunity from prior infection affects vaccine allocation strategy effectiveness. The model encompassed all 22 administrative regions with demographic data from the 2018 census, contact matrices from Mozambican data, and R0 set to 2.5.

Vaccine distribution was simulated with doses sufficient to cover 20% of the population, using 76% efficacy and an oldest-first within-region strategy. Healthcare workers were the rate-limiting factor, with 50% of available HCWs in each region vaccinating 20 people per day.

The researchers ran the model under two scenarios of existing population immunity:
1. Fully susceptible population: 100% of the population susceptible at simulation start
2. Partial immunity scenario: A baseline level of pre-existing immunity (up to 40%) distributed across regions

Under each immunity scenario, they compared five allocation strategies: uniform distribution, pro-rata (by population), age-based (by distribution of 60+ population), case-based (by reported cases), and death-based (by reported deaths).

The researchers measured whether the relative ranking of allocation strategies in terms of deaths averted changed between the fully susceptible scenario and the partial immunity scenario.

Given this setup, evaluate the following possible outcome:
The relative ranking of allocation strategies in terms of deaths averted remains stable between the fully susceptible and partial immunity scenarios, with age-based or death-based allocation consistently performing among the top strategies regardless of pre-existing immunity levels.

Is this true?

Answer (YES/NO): NO